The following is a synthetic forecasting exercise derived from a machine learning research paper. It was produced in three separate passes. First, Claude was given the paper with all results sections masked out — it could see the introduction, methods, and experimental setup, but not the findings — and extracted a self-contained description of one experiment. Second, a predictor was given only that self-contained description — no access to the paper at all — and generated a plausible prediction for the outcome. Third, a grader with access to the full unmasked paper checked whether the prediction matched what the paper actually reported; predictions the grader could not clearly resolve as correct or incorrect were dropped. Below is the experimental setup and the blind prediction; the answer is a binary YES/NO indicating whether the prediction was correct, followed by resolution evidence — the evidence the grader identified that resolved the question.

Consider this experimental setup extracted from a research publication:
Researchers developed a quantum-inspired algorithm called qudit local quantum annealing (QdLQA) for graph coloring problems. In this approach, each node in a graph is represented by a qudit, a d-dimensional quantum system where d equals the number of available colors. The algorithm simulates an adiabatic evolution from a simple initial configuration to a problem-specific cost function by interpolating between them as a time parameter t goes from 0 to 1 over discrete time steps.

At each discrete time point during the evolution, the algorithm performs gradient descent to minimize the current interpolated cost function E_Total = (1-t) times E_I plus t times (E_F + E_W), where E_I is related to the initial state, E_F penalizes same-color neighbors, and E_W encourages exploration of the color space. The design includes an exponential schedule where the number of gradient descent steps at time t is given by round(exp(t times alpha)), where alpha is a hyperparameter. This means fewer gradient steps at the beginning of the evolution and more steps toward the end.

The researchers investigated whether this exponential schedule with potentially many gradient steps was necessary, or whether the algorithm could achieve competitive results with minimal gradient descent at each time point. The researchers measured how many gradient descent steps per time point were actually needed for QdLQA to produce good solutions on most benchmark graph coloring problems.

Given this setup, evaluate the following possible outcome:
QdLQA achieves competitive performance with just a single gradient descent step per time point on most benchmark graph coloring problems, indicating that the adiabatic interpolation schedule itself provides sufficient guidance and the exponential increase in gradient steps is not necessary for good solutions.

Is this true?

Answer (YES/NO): YES